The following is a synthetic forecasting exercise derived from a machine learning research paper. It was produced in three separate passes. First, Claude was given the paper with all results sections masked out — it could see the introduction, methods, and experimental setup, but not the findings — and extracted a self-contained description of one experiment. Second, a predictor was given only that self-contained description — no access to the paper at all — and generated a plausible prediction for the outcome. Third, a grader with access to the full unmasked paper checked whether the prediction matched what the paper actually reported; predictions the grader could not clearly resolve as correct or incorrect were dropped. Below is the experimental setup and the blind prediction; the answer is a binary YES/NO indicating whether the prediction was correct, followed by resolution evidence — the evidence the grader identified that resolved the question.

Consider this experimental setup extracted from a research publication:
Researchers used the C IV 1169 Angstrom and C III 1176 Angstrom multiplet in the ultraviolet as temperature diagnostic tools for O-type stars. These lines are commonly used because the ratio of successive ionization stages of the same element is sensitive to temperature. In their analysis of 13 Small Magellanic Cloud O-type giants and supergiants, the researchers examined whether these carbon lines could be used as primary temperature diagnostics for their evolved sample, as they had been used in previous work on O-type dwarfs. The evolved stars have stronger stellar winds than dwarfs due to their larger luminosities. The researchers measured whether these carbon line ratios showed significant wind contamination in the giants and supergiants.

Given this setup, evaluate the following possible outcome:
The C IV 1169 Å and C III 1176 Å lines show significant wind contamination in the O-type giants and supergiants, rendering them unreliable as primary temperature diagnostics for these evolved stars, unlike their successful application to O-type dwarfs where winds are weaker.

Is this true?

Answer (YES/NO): YES